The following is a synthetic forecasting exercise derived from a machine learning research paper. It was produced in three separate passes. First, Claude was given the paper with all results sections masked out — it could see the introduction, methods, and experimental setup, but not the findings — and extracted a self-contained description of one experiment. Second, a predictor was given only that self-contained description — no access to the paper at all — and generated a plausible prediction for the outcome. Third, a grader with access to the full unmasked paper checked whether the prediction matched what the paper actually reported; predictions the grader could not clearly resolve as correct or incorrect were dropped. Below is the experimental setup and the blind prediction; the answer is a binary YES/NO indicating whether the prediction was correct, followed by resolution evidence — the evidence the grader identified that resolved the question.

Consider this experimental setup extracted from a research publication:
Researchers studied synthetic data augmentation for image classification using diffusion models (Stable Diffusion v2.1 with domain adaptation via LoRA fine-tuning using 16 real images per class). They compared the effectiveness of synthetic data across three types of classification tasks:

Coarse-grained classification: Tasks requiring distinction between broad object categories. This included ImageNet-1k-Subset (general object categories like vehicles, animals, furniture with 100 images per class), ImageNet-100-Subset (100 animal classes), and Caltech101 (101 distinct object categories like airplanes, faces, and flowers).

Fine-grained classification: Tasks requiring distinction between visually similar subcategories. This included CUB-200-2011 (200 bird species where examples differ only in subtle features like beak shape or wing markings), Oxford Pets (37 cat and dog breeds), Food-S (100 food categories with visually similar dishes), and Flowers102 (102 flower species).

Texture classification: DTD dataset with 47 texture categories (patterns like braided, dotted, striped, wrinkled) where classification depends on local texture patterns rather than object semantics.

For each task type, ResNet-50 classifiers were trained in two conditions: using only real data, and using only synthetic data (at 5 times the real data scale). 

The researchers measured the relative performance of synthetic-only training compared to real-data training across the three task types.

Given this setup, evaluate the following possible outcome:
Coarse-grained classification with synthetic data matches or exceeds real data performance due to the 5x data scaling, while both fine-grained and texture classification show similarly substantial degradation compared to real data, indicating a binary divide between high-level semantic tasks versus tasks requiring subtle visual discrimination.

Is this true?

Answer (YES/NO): NO